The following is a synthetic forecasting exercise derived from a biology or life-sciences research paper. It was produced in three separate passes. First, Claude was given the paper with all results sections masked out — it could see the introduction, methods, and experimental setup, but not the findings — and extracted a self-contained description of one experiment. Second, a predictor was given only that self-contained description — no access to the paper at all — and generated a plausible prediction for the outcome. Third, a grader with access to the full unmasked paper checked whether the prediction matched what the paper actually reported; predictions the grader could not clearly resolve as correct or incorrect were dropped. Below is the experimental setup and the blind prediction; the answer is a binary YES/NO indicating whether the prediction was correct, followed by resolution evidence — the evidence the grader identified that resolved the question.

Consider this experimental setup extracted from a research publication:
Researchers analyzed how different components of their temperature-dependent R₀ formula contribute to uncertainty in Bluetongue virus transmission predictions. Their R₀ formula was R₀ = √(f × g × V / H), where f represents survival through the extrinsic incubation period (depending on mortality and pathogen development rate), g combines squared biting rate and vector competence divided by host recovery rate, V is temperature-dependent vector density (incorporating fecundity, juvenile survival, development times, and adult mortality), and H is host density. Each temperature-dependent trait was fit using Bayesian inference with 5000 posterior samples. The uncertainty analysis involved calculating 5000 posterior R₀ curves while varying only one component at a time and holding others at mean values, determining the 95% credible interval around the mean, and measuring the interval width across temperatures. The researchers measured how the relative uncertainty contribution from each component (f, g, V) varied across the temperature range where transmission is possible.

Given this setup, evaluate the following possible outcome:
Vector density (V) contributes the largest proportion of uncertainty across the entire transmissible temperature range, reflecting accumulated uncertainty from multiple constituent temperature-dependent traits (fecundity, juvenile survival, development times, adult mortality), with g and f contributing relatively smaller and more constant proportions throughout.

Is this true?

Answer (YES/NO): NO